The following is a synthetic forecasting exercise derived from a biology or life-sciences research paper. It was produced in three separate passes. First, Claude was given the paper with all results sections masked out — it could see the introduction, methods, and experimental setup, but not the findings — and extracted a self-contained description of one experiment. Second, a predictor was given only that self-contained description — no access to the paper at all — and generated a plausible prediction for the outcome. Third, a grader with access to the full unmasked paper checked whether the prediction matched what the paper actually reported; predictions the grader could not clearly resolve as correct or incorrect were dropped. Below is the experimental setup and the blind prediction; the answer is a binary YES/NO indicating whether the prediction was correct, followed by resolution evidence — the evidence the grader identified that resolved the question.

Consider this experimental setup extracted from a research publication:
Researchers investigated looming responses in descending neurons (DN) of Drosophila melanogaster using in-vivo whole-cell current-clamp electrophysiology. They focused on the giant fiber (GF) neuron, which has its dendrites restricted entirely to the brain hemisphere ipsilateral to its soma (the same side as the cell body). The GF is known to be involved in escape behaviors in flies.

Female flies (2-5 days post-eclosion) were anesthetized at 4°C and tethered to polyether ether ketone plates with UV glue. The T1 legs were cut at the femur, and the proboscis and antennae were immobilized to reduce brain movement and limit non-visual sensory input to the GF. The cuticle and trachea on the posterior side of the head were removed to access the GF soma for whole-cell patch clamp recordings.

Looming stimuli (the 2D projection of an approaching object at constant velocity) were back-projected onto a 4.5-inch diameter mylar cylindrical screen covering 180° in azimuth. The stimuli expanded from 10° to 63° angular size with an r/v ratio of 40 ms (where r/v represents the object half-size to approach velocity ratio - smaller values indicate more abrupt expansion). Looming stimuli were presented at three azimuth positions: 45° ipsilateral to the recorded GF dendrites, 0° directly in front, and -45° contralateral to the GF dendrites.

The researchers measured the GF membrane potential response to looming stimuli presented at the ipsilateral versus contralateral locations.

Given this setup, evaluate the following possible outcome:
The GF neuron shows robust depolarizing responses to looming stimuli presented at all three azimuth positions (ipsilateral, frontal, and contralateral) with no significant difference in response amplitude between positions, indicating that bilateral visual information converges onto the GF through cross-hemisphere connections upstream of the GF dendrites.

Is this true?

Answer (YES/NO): YES